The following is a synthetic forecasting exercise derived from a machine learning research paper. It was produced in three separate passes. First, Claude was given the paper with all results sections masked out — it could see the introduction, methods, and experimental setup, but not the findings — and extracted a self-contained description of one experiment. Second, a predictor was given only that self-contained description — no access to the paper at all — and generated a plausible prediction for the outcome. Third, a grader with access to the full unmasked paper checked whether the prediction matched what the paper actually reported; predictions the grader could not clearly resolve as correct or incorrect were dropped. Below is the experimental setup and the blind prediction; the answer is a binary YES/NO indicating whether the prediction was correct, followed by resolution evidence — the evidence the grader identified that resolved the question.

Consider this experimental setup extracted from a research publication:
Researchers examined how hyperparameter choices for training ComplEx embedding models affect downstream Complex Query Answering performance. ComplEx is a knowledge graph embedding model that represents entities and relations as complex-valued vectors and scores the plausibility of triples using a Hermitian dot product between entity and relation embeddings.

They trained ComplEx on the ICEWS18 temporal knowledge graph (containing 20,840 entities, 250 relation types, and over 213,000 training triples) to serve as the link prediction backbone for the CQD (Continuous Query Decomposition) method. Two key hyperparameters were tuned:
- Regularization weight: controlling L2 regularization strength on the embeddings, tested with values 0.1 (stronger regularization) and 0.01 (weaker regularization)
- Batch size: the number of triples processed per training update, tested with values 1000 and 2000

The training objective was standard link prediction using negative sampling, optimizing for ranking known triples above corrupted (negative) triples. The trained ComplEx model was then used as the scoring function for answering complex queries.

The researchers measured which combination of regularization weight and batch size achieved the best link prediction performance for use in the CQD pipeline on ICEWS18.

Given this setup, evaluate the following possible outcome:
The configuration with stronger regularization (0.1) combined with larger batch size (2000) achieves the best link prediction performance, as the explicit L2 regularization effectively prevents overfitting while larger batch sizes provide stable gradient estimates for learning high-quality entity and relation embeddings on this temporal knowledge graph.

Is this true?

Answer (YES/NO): NO